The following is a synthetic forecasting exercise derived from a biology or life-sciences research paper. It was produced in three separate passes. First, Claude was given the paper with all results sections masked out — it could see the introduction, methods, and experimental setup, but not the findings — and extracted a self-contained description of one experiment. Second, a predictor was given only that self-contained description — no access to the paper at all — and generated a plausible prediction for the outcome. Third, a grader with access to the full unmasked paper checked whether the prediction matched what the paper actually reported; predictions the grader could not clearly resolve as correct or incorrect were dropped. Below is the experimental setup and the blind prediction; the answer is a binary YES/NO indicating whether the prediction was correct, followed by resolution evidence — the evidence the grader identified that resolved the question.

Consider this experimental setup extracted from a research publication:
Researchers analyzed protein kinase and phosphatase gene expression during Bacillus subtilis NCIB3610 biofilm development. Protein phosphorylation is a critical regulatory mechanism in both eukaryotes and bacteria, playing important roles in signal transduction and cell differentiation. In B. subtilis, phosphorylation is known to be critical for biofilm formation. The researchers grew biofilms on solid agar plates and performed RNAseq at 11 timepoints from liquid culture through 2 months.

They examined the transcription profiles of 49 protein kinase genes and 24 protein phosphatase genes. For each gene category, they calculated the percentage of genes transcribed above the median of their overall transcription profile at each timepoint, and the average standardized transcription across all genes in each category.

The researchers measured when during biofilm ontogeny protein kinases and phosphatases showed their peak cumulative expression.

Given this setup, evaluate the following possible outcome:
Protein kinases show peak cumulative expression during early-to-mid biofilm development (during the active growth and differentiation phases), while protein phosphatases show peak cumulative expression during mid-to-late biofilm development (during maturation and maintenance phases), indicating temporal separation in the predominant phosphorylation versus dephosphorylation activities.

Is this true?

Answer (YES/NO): NO